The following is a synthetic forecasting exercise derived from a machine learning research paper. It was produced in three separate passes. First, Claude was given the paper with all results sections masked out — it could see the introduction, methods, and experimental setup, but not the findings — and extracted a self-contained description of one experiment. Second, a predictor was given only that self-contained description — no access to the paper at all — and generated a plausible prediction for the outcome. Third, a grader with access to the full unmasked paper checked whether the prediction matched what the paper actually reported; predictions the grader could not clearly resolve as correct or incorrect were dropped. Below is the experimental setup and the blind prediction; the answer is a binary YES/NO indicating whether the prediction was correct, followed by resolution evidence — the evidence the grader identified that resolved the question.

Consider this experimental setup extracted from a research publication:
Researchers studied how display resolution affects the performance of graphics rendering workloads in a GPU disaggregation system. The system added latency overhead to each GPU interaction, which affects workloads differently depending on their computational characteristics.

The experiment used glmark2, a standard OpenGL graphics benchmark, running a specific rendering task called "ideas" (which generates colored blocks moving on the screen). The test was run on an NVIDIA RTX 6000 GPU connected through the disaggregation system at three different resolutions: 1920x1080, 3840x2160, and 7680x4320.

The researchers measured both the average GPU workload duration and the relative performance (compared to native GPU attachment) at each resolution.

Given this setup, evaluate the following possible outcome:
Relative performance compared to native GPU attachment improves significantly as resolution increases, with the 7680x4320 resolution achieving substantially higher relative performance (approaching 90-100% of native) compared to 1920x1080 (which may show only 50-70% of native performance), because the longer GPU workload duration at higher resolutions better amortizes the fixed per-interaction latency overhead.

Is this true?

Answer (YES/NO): NO